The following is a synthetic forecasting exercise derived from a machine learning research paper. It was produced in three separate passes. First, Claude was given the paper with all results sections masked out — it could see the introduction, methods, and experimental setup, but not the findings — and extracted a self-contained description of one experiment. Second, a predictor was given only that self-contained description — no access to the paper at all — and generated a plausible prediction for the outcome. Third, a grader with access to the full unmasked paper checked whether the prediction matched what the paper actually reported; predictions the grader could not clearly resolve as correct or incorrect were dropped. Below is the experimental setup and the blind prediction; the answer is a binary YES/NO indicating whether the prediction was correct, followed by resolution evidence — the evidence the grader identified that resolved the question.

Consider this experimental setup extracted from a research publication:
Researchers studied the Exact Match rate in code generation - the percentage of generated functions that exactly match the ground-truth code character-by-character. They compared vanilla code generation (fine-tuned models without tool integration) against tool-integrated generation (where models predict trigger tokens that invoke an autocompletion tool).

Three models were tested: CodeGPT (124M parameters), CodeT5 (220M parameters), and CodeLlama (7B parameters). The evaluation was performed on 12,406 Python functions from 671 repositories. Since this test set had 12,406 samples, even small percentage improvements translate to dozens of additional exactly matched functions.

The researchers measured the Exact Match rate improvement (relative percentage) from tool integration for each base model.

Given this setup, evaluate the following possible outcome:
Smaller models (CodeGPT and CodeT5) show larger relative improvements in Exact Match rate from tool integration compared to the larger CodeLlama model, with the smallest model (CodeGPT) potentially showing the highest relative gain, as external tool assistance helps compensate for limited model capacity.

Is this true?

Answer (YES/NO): NO